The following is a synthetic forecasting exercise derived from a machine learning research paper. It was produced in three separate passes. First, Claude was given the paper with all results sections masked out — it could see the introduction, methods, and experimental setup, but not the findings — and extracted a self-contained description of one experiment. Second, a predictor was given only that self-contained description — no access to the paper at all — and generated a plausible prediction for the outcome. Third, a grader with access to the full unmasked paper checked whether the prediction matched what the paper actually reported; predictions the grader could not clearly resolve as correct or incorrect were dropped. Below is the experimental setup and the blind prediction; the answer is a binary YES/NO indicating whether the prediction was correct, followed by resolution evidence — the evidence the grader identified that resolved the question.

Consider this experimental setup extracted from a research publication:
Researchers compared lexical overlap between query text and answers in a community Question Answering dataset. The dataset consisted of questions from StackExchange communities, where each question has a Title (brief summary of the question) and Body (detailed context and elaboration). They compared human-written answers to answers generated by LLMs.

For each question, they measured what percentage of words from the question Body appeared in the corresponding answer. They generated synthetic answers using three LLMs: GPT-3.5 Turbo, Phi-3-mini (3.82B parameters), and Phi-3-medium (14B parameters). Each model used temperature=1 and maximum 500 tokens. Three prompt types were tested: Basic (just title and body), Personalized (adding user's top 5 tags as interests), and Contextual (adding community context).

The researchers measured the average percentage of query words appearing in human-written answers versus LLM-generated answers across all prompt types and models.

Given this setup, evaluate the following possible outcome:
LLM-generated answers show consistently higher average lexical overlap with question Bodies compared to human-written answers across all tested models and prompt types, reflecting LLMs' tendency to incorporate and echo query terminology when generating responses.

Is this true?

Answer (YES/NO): YES